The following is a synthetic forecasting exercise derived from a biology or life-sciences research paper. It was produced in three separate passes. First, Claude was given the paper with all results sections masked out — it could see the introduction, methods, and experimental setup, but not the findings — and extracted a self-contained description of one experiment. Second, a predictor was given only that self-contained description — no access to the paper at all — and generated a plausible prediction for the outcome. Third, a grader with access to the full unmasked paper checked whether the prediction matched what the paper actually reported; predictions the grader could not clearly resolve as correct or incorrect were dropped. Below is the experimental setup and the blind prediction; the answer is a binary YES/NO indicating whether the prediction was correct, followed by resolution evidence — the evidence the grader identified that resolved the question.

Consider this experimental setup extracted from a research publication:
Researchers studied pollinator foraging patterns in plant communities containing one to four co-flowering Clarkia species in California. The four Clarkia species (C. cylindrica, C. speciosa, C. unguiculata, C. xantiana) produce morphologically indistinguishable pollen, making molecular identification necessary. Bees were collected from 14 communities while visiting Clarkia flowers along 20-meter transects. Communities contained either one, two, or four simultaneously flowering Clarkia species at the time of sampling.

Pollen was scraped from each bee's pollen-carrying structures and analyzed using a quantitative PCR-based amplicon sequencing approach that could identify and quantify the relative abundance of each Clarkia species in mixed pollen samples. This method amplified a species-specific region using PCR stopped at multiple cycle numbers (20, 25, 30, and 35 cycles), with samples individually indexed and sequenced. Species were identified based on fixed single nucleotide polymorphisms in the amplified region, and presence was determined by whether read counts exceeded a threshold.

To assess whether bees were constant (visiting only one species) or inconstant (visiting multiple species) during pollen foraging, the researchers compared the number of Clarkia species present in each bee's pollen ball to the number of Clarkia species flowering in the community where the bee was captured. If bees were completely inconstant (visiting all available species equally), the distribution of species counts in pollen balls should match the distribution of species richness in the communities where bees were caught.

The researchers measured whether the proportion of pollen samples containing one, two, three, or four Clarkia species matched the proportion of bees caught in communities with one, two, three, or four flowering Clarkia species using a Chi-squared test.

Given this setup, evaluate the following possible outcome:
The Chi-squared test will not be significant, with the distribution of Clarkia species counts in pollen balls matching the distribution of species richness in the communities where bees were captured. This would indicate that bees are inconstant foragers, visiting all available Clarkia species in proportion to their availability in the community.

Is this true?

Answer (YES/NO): NO